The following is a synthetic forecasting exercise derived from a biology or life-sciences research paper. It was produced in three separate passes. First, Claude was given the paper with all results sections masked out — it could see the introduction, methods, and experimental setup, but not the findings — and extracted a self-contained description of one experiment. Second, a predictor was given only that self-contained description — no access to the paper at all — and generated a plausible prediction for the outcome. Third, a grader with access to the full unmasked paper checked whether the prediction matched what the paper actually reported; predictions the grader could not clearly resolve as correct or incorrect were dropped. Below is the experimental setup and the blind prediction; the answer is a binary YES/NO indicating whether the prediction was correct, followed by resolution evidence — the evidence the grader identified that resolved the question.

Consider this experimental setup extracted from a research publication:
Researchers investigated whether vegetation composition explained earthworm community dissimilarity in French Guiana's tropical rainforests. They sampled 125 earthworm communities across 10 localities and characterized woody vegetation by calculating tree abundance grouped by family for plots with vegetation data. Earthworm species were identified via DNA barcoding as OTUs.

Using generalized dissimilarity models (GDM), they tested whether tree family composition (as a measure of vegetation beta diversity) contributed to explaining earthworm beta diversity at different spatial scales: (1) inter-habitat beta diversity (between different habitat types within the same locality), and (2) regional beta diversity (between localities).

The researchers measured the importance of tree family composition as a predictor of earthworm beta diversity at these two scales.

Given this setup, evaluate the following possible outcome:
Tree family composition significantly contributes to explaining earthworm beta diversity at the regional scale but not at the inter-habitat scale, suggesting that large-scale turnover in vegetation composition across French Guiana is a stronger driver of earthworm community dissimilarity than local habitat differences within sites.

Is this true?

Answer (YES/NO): NO